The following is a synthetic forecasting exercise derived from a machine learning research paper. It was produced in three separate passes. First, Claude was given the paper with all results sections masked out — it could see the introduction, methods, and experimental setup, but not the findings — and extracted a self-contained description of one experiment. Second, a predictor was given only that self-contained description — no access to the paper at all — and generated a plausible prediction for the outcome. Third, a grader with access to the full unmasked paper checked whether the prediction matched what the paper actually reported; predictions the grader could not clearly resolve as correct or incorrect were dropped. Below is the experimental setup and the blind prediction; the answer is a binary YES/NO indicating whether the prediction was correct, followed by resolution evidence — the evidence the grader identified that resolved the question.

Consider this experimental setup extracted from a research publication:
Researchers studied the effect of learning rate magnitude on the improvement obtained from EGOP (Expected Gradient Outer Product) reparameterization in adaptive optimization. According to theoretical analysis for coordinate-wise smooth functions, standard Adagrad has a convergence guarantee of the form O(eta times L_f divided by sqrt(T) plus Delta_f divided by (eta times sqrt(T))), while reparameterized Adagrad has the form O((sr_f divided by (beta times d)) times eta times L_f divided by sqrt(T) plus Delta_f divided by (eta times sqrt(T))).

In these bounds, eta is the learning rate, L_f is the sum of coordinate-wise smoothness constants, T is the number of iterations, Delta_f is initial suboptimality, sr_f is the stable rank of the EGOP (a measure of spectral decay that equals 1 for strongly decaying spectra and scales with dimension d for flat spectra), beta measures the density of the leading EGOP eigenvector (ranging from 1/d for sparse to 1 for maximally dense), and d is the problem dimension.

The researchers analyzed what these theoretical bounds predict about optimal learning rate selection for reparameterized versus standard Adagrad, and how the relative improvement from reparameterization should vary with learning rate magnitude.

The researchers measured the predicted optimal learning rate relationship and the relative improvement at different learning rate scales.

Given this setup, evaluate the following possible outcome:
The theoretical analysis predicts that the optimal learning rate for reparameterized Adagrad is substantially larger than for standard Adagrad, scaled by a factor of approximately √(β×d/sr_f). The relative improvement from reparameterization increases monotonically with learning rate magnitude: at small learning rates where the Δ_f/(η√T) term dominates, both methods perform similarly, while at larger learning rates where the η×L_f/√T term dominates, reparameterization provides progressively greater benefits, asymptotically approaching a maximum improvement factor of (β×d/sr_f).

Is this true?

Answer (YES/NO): NO